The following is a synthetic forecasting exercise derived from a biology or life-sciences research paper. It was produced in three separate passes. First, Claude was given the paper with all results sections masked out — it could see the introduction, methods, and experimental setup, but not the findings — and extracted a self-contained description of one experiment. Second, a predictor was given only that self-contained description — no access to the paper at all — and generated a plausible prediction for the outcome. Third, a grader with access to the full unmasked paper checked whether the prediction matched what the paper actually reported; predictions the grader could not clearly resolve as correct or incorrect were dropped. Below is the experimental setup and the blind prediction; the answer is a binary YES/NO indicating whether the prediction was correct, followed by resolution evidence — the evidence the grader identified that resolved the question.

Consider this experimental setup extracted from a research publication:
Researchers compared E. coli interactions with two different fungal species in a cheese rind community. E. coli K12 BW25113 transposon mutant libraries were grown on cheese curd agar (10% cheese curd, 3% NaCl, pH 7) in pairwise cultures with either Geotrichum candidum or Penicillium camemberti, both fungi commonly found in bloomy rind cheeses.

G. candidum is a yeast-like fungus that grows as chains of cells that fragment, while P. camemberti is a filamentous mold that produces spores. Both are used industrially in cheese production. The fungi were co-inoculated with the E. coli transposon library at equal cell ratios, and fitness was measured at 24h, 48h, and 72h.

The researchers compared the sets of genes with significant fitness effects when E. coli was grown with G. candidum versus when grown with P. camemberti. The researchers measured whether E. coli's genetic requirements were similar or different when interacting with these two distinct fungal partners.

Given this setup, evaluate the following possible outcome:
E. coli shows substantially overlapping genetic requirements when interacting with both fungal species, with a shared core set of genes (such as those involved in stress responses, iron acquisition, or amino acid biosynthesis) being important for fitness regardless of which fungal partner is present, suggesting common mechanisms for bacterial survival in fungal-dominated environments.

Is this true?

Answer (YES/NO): YES